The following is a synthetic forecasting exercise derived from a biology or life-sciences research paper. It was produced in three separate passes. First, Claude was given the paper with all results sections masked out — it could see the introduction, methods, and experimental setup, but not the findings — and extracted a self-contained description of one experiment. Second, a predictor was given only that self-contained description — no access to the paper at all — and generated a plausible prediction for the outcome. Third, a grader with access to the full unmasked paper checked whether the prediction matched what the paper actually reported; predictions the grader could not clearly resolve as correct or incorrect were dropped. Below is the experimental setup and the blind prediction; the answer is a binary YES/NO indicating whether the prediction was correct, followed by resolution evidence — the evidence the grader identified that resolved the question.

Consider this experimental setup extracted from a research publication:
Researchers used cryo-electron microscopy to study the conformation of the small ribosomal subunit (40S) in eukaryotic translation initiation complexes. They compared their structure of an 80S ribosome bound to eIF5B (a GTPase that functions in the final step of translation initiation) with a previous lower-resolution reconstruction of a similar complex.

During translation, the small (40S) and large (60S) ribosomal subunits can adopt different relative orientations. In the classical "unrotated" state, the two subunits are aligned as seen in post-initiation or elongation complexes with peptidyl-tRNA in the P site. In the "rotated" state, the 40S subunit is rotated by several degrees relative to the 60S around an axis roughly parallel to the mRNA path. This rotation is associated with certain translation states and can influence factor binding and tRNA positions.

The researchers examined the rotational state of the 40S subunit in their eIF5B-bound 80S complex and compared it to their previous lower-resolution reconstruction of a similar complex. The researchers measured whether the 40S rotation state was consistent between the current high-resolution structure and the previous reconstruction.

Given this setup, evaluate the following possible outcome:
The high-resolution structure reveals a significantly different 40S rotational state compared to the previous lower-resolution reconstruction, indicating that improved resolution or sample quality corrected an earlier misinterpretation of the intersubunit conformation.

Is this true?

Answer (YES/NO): NO